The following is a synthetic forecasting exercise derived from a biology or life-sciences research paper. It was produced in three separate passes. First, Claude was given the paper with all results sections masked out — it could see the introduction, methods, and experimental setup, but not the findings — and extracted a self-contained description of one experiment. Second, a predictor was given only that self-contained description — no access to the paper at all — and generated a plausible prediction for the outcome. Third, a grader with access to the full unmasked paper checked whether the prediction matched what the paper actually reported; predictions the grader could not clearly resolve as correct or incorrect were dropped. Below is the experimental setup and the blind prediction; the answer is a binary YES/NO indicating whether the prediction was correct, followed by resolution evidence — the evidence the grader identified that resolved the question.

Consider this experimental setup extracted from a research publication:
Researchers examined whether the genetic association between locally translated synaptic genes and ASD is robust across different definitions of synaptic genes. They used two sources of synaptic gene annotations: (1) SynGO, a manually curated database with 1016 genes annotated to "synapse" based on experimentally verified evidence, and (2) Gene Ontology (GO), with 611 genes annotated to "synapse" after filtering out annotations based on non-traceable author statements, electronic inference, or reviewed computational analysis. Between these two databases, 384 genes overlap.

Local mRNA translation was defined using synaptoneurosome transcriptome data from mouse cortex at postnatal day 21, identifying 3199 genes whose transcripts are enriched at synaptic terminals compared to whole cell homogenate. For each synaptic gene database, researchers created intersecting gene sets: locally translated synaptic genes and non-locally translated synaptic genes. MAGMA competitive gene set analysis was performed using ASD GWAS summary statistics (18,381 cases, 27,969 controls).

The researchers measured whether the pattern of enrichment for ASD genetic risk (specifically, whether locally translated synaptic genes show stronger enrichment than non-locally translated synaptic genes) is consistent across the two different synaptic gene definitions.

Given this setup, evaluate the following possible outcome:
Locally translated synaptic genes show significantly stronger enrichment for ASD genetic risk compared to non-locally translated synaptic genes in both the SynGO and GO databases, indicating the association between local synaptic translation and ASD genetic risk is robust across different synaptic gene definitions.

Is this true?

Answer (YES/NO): NO